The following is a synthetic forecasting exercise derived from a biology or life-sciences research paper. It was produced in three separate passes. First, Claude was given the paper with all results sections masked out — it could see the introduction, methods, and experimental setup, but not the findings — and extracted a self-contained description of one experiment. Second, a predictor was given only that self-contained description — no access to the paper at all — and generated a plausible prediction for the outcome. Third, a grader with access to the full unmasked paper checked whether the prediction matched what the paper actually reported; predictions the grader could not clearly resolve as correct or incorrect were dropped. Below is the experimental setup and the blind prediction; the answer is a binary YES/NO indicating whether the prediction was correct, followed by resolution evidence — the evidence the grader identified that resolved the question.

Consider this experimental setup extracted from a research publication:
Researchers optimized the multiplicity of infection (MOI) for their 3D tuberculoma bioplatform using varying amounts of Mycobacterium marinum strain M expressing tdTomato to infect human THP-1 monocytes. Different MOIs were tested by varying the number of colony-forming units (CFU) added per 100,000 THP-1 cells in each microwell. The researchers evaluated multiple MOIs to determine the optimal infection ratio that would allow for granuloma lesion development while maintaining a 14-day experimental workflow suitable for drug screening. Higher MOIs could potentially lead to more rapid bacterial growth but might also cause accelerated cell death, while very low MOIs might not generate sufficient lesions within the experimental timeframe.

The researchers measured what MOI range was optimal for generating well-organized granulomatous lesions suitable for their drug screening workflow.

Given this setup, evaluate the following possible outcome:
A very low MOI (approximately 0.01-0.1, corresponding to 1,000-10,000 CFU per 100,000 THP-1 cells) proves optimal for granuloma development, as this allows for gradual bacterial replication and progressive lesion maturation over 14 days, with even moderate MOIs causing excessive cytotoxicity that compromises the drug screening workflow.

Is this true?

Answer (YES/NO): NO